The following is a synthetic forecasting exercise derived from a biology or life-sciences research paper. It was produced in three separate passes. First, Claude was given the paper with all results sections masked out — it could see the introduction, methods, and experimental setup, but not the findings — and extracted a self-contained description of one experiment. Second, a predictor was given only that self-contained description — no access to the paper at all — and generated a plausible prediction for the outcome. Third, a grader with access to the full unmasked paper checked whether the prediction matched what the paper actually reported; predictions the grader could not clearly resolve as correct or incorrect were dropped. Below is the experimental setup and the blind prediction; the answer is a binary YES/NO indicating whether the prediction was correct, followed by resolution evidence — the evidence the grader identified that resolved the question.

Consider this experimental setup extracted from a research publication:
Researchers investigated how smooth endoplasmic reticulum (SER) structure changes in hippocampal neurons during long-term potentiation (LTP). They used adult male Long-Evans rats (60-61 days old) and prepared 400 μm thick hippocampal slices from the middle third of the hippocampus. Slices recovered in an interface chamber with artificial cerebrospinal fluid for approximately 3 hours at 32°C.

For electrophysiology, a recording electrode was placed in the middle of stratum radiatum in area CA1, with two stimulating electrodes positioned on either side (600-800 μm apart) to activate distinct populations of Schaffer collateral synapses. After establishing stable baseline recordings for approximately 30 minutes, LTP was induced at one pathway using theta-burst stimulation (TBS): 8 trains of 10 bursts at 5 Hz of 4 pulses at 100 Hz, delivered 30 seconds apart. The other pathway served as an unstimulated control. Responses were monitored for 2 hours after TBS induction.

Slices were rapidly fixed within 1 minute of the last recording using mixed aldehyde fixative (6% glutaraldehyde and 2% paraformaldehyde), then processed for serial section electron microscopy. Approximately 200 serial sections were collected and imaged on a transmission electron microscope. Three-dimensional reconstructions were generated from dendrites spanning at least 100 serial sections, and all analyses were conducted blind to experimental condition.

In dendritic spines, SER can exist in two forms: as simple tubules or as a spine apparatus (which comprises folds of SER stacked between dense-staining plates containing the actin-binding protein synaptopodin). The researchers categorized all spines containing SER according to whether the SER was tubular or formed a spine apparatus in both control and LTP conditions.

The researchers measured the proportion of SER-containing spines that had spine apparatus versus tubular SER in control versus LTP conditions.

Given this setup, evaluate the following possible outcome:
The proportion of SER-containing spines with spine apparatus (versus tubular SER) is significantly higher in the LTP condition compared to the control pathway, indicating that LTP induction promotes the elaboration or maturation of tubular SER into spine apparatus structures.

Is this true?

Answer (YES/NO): YES